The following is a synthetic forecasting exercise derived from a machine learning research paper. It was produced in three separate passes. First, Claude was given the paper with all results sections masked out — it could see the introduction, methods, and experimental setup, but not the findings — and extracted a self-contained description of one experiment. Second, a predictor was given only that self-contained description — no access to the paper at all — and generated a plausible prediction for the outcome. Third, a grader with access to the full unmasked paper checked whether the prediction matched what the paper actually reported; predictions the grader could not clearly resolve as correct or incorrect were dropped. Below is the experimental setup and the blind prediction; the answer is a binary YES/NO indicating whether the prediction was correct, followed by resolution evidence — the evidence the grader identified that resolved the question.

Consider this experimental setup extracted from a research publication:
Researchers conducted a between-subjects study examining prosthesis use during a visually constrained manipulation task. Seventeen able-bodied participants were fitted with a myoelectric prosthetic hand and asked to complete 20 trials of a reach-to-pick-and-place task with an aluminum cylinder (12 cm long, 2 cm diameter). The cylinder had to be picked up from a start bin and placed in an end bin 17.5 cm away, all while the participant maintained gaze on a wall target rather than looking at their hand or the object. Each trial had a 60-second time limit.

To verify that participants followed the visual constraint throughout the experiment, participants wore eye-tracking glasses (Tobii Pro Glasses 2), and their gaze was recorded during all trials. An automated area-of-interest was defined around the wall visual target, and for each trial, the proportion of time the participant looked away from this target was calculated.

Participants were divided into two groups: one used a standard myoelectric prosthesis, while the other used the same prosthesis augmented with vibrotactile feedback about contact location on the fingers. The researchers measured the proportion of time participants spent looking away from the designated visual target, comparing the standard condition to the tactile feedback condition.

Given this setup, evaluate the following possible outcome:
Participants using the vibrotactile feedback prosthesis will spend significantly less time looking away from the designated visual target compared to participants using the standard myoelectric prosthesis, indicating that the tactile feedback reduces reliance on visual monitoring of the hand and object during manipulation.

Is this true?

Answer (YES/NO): NO